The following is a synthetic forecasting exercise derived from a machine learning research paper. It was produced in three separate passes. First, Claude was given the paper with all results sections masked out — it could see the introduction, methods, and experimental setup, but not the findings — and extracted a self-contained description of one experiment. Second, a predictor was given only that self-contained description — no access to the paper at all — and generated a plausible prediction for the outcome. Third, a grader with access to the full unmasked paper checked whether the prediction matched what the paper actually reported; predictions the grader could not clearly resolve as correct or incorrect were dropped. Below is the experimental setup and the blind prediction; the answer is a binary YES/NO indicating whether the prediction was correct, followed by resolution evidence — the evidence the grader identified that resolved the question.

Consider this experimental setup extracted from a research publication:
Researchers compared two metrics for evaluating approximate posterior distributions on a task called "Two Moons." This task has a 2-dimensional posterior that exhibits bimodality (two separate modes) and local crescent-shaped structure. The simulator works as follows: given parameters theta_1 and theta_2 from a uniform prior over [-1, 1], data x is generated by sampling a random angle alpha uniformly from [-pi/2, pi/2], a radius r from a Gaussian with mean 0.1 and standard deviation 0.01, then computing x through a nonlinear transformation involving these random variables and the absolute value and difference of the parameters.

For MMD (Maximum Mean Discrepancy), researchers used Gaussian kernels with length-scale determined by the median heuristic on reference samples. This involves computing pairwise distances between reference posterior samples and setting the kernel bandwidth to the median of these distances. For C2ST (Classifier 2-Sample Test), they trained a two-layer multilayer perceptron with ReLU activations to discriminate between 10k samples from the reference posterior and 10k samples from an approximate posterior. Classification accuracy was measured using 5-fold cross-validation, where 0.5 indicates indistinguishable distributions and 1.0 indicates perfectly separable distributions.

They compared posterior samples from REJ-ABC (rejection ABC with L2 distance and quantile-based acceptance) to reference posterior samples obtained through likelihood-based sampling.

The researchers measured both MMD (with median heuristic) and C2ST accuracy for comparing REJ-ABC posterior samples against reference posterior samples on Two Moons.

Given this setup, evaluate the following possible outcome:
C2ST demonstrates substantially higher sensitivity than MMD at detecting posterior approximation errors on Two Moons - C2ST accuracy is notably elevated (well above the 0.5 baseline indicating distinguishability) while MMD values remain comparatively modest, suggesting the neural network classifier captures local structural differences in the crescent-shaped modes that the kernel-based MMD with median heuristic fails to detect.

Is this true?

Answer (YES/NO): YES